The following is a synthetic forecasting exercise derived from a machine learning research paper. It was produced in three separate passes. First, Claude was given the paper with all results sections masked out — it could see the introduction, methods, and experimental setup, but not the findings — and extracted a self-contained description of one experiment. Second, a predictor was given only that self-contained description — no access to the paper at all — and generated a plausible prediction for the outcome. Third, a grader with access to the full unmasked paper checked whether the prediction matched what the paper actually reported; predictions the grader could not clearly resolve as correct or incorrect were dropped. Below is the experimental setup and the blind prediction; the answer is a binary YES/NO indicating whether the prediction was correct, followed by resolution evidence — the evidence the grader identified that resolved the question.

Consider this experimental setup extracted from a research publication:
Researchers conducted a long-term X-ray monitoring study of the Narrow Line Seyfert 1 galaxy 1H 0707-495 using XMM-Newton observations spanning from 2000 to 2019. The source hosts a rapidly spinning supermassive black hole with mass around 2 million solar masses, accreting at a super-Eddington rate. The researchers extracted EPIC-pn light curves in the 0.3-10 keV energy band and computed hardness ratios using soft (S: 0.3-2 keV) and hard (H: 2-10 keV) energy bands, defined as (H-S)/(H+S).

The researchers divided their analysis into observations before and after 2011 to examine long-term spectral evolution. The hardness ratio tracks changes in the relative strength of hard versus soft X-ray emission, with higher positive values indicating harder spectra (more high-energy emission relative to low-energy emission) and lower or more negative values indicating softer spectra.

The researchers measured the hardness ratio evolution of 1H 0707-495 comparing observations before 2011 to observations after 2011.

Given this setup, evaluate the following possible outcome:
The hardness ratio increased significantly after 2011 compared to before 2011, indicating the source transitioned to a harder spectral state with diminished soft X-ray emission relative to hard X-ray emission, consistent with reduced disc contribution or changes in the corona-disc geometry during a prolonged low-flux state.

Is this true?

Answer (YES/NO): YES